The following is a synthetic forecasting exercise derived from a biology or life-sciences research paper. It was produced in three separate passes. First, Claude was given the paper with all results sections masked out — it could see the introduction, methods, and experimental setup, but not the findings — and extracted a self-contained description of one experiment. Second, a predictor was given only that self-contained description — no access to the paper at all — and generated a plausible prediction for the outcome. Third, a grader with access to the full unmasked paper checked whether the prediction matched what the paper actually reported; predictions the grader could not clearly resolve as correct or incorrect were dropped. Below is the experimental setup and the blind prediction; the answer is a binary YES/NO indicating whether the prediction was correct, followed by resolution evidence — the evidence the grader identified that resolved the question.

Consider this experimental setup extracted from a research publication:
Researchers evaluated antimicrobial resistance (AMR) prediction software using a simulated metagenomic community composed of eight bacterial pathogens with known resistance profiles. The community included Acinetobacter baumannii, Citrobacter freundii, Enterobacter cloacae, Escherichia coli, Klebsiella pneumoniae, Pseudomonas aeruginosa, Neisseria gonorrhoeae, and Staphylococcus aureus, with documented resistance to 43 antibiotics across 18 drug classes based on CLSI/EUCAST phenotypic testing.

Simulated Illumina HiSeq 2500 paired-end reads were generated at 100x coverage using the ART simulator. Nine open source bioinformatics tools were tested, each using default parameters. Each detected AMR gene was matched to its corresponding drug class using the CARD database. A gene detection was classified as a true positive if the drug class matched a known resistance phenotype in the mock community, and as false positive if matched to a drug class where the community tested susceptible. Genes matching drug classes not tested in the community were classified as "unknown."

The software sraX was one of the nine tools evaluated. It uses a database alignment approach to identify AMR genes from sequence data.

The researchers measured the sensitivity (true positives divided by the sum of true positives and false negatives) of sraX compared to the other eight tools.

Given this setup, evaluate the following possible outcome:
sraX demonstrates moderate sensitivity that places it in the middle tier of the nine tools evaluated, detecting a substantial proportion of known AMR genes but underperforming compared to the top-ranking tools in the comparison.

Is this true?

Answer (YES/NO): NO